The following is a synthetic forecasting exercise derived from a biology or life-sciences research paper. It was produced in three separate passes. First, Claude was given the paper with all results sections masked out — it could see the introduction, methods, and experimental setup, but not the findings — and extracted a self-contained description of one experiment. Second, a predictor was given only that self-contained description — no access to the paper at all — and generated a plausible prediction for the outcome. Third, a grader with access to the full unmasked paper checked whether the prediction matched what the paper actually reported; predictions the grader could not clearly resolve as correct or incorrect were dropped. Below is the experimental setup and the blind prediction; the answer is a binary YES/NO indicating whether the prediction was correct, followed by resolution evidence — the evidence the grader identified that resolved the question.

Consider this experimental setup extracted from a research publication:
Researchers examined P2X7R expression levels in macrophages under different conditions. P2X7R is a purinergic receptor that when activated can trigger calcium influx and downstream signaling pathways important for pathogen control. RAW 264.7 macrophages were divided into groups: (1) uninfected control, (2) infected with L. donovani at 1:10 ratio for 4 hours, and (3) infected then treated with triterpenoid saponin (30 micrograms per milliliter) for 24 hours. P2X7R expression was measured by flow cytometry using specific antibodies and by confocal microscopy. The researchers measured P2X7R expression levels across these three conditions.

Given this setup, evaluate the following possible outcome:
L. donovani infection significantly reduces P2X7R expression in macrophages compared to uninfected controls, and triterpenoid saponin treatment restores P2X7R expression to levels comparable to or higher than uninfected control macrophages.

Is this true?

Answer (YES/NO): YES